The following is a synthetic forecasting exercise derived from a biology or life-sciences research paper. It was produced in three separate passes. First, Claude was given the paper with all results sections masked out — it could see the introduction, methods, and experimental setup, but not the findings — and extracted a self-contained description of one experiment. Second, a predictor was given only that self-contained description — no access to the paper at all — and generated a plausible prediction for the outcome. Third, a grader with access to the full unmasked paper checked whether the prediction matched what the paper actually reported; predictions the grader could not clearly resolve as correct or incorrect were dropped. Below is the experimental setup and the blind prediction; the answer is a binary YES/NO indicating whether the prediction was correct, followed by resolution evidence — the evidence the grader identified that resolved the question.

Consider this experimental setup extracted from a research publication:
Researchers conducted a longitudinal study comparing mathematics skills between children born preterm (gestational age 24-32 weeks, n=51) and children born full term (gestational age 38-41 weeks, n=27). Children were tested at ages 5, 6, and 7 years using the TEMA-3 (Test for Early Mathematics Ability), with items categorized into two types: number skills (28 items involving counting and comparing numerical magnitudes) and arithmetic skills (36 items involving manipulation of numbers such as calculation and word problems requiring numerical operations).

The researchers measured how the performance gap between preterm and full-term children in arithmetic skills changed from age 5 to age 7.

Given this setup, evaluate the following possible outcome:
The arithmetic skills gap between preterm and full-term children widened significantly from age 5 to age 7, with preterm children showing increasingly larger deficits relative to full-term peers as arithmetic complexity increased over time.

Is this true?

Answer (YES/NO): YES